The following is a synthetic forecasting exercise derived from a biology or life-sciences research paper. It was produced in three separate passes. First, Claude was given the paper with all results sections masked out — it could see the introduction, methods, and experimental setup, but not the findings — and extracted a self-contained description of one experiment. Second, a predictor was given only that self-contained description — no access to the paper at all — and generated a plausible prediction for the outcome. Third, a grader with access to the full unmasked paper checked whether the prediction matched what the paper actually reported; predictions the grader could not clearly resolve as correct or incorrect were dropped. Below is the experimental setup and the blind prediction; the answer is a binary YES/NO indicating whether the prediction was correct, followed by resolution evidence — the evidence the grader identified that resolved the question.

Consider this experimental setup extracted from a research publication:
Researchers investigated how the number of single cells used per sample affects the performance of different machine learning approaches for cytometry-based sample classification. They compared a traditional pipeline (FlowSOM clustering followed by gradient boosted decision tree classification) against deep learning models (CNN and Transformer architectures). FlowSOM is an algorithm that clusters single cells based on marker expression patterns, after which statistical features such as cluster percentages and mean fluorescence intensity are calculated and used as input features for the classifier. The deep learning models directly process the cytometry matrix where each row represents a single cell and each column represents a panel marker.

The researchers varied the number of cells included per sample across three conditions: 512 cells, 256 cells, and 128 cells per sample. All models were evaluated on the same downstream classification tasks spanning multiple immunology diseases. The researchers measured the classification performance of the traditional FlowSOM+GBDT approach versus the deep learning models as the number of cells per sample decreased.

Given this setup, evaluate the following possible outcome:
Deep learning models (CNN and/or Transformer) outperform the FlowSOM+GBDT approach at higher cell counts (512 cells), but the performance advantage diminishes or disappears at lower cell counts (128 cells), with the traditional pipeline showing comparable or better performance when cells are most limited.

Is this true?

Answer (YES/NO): NO